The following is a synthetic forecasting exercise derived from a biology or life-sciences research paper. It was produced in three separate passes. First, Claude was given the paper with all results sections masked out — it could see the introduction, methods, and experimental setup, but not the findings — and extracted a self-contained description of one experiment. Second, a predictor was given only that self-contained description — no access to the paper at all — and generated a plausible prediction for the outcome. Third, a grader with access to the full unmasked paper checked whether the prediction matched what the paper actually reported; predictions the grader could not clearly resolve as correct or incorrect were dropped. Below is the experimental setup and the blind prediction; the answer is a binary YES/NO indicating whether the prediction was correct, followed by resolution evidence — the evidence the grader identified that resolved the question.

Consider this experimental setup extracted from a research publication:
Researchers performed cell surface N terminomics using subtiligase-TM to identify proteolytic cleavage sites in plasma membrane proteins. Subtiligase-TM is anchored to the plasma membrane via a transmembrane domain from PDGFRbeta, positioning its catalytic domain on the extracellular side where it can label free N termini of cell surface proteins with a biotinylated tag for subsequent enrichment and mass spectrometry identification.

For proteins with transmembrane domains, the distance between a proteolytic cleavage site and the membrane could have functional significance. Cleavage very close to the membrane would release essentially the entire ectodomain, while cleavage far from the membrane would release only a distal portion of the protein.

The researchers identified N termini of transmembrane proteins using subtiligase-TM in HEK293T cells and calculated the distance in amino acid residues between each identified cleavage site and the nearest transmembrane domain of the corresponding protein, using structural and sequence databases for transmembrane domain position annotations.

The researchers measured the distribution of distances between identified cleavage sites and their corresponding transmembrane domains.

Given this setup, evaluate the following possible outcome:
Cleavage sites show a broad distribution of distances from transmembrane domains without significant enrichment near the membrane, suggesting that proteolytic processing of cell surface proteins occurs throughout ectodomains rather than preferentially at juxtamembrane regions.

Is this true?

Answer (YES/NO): YES